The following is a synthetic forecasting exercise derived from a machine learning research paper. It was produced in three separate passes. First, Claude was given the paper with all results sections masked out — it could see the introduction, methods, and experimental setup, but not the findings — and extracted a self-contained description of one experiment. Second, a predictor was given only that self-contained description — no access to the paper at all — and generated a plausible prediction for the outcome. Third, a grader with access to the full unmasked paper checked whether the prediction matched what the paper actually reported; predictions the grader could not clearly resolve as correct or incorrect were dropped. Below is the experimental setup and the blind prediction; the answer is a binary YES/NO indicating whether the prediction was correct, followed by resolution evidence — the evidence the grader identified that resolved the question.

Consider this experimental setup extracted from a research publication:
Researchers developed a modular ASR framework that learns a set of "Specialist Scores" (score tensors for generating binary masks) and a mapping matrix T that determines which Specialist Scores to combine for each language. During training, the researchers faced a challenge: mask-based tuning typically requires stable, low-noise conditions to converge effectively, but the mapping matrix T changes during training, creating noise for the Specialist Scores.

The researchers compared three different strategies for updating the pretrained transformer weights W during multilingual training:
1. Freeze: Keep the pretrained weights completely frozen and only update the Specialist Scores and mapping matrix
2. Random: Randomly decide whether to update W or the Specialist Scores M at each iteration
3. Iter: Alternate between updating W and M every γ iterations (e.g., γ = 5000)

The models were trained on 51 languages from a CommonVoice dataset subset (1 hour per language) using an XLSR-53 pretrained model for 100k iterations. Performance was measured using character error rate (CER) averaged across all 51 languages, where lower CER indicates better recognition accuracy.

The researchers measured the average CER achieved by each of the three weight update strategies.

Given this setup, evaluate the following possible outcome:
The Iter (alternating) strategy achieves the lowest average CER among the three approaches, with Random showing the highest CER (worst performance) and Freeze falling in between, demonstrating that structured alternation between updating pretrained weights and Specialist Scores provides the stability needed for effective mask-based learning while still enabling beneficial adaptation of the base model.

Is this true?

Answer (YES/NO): NO